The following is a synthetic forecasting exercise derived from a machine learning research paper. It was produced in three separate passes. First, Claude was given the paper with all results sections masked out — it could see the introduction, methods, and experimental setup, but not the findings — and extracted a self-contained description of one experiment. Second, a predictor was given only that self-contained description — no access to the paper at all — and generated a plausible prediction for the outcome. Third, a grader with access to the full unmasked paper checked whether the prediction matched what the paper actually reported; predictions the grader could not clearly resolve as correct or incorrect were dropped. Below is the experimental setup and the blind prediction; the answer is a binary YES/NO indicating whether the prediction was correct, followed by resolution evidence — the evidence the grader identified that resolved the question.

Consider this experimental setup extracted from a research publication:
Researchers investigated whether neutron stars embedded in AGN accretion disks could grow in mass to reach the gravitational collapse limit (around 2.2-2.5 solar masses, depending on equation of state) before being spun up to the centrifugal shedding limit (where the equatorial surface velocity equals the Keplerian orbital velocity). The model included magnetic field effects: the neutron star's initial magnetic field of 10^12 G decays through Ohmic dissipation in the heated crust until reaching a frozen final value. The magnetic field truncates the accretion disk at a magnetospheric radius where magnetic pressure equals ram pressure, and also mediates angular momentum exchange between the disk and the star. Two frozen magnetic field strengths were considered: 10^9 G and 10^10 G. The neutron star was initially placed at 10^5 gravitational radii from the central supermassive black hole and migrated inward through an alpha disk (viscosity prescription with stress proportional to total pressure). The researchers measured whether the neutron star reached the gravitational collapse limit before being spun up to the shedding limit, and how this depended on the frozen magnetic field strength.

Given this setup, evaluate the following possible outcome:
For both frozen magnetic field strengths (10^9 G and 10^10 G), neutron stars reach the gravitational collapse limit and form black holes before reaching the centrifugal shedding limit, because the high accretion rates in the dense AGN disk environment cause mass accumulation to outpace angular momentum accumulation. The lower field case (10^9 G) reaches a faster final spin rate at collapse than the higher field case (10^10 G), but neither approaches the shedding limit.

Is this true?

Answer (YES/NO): NO